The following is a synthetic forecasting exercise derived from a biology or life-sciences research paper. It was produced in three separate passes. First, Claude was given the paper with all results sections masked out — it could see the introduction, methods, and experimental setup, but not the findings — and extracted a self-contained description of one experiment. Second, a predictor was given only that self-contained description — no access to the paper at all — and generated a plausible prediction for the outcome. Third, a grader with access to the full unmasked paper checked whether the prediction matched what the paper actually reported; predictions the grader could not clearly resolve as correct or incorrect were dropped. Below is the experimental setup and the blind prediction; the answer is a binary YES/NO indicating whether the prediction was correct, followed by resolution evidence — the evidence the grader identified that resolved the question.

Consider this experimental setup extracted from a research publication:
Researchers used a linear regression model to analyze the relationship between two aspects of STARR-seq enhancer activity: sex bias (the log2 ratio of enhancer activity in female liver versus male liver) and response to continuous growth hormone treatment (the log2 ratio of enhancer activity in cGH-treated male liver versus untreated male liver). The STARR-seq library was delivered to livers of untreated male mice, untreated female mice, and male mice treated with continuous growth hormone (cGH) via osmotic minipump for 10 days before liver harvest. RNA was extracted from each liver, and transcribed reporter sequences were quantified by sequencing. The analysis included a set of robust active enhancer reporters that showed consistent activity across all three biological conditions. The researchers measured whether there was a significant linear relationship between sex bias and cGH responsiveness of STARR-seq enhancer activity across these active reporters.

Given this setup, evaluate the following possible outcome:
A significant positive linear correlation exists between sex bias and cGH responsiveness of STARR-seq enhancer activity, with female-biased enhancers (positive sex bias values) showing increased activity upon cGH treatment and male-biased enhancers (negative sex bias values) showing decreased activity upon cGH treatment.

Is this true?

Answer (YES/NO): YES